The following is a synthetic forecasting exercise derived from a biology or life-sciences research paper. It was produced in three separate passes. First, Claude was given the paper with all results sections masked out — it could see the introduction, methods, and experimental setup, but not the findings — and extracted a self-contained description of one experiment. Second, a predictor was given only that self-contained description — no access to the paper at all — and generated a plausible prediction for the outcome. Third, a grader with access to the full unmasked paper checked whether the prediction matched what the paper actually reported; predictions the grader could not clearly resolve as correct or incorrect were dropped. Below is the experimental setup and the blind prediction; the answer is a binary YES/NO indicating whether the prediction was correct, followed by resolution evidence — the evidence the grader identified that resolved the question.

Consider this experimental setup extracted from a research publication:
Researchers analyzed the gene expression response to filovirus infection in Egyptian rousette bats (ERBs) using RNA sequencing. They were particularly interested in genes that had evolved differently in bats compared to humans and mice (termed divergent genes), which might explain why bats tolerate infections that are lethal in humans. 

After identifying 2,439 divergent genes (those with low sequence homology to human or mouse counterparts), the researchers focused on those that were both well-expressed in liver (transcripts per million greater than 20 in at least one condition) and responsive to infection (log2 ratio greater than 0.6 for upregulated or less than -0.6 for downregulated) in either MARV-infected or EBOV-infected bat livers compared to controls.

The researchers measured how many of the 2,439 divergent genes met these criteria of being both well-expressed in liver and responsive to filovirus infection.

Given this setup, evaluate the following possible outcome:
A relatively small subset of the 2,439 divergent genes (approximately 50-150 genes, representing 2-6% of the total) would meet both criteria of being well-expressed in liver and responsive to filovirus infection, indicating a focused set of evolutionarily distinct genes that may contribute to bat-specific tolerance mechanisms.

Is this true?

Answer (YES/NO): NO